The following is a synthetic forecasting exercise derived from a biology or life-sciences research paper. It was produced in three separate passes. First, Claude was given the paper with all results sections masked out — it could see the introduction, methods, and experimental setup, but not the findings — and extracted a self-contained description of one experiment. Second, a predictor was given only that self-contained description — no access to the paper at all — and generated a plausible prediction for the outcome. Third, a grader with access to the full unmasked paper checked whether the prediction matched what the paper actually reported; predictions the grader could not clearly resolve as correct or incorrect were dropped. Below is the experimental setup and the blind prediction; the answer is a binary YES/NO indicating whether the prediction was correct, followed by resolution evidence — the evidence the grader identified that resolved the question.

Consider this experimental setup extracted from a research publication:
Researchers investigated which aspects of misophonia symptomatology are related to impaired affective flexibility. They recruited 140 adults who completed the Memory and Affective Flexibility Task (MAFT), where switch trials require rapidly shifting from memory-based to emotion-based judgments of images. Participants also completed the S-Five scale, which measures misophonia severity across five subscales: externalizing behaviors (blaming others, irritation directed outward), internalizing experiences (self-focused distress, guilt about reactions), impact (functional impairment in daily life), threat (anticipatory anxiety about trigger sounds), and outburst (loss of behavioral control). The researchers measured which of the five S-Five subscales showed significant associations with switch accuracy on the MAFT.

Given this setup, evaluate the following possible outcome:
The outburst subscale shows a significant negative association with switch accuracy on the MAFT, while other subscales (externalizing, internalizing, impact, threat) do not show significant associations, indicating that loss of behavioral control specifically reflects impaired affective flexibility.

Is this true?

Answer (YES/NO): NO